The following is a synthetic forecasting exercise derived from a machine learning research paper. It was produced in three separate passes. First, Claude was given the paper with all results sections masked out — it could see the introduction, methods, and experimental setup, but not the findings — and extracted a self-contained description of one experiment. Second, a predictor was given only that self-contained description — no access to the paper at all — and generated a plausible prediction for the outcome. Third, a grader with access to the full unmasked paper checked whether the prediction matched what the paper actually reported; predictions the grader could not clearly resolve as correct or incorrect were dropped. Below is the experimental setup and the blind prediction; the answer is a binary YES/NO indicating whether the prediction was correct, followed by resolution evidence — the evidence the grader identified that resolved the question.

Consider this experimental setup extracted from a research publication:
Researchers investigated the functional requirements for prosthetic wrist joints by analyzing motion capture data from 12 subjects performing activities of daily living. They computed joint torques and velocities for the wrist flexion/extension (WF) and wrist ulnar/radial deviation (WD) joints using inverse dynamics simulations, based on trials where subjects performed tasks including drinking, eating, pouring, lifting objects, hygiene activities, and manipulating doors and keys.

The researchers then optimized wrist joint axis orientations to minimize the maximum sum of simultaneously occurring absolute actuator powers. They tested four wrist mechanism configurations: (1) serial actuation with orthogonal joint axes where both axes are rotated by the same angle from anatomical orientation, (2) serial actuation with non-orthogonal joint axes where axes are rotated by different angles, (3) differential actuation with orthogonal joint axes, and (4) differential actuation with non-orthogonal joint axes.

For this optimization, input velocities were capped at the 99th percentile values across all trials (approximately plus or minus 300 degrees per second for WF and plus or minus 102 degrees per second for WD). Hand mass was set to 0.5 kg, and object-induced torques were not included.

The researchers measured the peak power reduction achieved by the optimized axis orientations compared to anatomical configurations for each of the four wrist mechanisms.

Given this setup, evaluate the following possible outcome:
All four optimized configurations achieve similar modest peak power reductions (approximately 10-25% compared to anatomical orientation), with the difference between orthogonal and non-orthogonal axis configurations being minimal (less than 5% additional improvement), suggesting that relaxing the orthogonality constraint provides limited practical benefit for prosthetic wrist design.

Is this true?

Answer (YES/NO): NO